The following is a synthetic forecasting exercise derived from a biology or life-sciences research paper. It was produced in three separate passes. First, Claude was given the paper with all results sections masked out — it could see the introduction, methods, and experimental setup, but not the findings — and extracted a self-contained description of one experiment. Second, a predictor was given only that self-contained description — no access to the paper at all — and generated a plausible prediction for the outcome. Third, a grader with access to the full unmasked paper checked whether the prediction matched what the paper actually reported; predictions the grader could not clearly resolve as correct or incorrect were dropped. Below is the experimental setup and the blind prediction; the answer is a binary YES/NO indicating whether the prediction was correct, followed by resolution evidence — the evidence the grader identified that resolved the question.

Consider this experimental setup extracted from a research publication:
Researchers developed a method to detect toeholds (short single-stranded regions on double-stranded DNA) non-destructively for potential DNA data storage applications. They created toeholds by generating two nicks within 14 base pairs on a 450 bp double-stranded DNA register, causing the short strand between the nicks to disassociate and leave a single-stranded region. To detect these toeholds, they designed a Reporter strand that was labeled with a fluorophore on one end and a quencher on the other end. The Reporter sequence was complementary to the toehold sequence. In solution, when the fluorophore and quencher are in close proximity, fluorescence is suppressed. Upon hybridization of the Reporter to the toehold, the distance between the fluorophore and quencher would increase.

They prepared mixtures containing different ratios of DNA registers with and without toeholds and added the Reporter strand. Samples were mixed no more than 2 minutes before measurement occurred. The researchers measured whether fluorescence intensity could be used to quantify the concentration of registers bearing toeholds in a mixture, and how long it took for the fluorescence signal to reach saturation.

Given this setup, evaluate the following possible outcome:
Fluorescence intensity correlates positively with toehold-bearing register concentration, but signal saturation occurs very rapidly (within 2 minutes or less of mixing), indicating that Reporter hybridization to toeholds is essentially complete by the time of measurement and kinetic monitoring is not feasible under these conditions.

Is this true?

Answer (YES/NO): NO